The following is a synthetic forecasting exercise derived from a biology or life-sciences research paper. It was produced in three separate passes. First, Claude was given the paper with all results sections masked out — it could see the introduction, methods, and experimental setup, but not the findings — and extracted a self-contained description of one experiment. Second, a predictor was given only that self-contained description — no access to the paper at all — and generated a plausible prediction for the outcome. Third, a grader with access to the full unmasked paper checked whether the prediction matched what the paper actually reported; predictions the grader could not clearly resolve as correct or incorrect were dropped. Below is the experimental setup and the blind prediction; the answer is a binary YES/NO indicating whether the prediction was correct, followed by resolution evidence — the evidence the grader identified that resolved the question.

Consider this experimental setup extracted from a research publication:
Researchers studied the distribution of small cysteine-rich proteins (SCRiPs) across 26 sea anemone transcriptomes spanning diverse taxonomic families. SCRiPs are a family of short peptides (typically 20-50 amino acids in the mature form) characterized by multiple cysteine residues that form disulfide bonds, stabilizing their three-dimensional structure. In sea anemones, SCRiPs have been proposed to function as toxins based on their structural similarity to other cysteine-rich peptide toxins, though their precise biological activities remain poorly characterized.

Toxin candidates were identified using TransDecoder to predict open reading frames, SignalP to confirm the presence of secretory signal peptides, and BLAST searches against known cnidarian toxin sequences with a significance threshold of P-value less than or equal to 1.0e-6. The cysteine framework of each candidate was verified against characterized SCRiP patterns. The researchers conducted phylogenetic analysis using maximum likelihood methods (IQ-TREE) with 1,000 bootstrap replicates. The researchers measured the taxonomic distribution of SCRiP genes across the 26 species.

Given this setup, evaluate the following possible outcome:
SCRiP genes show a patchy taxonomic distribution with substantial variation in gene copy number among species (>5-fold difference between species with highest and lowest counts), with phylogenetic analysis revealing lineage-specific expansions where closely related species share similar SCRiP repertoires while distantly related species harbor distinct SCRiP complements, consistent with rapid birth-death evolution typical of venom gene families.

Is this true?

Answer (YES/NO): NO